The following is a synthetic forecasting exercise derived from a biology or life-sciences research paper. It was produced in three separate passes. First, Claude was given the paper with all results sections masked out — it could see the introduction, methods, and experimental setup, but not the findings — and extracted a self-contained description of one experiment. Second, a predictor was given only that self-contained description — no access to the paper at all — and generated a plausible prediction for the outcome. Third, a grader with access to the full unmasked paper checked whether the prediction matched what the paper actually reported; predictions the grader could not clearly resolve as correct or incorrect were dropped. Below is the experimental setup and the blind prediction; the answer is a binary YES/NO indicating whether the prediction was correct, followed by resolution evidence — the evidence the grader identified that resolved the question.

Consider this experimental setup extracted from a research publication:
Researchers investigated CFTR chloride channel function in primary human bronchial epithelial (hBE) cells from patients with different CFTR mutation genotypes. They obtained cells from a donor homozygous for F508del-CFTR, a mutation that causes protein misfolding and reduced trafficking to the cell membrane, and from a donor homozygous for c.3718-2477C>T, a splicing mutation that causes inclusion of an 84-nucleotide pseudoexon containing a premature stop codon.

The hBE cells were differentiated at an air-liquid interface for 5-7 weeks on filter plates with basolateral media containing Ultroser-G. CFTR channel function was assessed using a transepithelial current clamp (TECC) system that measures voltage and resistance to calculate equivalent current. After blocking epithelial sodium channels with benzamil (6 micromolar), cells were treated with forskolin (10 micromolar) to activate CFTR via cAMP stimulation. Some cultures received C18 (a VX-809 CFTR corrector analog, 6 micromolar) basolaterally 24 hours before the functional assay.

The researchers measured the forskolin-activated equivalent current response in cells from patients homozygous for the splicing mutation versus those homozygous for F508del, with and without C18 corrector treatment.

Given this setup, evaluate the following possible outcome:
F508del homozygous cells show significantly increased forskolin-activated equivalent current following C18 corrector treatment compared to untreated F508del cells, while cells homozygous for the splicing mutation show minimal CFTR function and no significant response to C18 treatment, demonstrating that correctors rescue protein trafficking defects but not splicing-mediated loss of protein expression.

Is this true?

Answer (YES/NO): NO